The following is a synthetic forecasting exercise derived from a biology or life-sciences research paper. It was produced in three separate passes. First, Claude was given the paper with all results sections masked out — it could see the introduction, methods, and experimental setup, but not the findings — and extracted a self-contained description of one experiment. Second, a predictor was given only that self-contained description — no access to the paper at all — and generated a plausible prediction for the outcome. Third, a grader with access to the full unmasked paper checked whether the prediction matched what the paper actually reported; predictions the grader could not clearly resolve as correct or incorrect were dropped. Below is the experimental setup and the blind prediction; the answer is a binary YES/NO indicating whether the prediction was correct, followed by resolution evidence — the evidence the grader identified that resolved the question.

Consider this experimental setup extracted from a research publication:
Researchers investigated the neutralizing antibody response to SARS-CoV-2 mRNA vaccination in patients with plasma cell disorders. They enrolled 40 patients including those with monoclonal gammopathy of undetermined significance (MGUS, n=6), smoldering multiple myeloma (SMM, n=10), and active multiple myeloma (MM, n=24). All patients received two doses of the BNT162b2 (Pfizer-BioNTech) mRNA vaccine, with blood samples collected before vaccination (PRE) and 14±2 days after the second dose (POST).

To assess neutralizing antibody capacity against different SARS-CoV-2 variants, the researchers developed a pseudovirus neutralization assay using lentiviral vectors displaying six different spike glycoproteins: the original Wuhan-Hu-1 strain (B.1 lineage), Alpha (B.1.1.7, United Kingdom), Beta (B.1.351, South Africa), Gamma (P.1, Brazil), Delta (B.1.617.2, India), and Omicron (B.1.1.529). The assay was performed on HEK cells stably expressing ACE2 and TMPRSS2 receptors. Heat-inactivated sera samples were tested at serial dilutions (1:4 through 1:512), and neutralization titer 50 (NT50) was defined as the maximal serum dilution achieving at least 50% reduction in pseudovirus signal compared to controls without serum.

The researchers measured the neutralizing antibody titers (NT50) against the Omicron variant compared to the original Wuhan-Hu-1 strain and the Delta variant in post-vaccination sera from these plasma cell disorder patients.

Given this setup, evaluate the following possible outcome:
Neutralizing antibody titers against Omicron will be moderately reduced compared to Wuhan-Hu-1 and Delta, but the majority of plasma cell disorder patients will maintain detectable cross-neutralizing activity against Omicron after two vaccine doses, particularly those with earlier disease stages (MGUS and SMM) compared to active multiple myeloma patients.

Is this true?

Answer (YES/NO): NO